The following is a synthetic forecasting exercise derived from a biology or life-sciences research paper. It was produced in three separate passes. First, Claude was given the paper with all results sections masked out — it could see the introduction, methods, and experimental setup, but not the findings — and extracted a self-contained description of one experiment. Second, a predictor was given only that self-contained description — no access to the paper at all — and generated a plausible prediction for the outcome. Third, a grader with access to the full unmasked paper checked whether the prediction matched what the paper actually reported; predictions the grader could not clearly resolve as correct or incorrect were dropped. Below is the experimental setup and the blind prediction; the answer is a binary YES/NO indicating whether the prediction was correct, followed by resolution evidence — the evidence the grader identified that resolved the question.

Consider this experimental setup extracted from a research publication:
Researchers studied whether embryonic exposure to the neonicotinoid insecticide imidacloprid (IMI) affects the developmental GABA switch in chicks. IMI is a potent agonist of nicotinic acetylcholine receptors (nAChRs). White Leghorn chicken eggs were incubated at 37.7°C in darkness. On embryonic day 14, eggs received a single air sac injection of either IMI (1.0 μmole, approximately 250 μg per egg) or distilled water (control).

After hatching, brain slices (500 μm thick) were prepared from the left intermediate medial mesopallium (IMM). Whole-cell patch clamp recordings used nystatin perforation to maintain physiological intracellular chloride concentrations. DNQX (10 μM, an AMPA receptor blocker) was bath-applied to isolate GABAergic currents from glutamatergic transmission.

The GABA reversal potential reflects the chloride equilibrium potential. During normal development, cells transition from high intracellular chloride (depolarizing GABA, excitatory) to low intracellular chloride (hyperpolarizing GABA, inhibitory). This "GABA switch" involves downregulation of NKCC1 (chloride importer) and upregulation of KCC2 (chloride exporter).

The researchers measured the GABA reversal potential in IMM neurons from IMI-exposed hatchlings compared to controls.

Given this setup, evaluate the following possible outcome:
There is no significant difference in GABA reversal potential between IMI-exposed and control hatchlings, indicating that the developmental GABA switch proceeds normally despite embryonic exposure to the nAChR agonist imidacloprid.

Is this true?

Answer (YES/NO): NO